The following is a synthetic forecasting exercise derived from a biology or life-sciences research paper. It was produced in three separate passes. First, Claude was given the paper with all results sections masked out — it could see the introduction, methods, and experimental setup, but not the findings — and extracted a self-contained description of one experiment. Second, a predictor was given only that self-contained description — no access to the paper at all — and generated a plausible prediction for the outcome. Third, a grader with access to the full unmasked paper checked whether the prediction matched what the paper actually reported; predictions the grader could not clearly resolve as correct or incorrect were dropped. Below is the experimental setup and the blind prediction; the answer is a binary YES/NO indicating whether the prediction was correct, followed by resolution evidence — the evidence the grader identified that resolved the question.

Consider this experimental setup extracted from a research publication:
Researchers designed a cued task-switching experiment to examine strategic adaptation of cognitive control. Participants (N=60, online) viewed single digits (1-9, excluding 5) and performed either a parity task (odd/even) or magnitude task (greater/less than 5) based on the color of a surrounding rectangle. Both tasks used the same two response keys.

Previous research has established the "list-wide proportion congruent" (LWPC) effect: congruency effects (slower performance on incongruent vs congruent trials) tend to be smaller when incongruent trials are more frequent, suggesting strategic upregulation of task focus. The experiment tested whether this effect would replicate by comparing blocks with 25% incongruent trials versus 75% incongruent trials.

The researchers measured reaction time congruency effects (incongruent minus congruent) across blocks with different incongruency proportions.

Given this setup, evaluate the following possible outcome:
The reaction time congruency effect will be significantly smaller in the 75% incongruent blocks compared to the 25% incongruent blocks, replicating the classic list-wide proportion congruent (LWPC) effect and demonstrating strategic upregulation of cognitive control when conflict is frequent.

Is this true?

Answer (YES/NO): YES